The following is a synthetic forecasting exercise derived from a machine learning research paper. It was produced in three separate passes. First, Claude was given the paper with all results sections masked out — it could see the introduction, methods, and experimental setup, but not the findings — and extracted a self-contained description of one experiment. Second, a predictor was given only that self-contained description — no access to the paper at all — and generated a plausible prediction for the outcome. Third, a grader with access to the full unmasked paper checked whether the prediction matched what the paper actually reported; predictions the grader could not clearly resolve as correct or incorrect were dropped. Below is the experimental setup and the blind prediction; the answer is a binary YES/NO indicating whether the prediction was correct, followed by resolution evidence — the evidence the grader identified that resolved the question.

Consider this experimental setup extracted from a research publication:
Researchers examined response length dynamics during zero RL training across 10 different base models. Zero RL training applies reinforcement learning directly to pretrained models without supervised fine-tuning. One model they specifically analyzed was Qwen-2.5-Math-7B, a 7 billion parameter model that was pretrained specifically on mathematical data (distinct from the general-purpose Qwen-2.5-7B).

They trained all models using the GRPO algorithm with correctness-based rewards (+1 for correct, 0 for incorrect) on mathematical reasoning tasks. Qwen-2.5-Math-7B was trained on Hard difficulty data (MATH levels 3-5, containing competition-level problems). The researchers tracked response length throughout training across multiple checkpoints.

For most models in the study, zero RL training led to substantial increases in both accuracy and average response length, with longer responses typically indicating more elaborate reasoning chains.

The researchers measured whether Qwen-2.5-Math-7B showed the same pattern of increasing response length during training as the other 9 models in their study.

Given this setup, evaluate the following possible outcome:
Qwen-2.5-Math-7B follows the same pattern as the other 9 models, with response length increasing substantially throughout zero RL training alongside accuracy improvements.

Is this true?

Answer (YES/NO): NO